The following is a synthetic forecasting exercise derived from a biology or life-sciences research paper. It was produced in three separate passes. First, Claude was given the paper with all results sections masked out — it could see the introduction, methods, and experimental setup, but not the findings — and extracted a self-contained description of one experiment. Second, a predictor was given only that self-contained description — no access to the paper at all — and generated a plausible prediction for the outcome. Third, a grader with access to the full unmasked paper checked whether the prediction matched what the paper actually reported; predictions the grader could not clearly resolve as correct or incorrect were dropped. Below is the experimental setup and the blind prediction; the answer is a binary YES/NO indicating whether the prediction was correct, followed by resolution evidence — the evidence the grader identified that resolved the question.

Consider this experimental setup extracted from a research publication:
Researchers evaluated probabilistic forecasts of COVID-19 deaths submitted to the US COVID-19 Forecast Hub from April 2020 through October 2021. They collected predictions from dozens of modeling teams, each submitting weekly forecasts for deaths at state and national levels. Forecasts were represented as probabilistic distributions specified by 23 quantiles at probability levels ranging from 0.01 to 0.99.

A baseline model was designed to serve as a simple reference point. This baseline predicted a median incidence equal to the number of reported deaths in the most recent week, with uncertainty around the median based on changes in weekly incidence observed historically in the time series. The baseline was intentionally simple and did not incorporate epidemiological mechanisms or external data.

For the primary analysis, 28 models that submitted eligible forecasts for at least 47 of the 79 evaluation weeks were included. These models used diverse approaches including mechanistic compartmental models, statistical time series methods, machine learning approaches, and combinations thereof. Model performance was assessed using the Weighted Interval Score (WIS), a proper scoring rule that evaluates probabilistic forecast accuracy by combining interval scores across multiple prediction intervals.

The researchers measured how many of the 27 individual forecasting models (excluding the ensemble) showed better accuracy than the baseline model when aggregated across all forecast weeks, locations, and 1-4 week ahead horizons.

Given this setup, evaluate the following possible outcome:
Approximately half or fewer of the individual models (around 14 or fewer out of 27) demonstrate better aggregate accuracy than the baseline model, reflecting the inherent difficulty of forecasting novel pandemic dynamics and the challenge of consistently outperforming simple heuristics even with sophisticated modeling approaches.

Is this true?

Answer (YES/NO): NO